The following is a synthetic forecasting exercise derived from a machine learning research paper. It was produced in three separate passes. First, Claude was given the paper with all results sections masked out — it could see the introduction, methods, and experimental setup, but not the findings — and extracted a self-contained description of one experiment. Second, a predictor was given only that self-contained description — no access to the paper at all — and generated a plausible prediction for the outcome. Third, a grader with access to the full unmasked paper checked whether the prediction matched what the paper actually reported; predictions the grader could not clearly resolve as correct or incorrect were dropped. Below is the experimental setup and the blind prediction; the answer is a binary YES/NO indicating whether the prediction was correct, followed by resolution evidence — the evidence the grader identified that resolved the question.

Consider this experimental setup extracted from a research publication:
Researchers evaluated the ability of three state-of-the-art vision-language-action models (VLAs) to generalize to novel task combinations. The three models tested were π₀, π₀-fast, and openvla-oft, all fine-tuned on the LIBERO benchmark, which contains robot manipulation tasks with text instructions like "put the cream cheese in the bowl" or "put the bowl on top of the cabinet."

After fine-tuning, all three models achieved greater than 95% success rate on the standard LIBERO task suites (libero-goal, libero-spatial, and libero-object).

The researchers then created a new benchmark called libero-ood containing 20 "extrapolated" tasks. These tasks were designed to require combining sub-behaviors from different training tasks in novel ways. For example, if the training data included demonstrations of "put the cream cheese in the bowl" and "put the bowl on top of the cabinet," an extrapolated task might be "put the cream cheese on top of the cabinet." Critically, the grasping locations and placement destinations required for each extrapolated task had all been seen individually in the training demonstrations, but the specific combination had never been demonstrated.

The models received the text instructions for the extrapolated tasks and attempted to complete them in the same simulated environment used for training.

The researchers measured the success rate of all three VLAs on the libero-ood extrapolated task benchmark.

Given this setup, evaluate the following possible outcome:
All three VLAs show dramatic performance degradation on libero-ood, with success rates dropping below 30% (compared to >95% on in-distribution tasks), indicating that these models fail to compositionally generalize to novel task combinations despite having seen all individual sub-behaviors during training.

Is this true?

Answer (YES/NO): YES